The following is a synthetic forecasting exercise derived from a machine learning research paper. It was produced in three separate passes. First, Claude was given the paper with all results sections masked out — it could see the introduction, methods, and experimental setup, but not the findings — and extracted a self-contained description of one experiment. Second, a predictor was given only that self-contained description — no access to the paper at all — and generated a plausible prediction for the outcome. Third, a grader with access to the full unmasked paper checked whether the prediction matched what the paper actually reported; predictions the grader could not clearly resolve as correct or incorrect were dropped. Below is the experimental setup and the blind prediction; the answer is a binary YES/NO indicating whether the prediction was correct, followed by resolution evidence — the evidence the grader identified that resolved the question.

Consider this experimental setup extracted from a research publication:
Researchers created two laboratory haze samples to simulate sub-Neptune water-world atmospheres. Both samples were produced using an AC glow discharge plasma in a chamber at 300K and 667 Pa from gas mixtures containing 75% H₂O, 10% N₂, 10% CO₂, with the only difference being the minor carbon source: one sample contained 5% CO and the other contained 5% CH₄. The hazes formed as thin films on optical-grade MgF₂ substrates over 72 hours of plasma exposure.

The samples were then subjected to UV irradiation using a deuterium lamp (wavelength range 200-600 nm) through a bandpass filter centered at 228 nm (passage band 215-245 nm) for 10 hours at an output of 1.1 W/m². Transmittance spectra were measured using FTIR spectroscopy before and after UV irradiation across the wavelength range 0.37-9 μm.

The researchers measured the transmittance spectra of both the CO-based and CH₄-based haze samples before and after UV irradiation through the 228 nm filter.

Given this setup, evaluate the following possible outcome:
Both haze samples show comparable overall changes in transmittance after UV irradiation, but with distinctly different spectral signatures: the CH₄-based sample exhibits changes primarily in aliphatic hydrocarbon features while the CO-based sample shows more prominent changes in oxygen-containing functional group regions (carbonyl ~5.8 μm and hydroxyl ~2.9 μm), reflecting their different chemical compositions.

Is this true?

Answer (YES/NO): NO